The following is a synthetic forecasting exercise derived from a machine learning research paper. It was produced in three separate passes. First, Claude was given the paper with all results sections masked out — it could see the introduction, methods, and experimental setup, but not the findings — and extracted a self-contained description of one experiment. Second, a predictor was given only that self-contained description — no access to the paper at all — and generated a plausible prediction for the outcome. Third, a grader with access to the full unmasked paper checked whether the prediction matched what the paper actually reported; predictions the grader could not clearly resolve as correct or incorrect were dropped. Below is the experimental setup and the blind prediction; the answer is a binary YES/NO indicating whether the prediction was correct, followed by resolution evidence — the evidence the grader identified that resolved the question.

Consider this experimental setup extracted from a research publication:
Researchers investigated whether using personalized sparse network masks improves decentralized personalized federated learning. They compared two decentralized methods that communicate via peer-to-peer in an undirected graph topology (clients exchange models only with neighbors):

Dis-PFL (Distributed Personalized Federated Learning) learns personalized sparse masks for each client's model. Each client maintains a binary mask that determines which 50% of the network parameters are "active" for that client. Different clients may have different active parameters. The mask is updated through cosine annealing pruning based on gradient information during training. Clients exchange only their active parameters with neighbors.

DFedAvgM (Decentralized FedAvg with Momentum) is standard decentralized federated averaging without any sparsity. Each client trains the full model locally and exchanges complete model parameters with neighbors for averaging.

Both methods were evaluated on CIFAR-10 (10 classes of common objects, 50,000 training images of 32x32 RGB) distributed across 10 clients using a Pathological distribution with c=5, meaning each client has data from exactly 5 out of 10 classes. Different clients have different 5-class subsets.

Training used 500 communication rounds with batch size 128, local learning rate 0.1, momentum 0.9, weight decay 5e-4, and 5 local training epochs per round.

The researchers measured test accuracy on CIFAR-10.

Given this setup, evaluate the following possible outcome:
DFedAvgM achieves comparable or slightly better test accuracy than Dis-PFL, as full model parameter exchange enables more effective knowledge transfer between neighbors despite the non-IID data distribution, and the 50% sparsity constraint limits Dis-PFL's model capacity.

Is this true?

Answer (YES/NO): YES